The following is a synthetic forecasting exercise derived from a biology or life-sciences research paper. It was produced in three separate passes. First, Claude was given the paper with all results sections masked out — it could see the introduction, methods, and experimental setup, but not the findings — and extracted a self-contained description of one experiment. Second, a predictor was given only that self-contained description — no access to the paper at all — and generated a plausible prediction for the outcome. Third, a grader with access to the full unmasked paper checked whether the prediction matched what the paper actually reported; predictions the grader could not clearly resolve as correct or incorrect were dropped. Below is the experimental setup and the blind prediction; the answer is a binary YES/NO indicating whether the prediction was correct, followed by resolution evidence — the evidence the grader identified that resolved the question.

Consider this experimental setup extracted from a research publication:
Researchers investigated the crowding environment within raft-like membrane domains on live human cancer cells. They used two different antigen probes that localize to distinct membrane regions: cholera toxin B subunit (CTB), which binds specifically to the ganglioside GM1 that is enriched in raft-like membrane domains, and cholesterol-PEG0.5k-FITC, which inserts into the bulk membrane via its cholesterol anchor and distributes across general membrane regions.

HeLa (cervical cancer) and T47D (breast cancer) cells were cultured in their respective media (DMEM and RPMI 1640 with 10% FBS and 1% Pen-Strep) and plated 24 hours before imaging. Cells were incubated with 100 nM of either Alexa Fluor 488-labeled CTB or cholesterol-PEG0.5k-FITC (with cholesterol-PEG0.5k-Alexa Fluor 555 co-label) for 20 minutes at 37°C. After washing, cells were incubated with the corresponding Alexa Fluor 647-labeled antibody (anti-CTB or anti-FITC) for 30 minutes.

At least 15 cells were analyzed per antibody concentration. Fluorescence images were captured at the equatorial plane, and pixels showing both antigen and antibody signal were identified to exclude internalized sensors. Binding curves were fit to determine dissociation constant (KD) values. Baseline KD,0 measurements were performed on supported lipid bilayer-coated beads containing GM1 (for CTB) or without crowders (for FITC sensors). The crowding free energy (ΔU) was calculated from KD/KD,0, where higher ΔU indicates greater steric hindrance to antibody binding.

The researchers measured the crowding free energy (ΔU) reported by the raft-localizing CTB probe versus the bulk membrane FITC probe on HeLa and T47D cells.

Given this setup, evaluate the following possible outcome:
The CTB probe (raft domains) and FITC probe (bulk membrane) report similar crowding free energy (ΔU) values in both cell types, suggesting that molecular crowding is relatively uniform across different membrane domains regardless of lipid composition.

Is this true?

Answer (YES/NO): NO